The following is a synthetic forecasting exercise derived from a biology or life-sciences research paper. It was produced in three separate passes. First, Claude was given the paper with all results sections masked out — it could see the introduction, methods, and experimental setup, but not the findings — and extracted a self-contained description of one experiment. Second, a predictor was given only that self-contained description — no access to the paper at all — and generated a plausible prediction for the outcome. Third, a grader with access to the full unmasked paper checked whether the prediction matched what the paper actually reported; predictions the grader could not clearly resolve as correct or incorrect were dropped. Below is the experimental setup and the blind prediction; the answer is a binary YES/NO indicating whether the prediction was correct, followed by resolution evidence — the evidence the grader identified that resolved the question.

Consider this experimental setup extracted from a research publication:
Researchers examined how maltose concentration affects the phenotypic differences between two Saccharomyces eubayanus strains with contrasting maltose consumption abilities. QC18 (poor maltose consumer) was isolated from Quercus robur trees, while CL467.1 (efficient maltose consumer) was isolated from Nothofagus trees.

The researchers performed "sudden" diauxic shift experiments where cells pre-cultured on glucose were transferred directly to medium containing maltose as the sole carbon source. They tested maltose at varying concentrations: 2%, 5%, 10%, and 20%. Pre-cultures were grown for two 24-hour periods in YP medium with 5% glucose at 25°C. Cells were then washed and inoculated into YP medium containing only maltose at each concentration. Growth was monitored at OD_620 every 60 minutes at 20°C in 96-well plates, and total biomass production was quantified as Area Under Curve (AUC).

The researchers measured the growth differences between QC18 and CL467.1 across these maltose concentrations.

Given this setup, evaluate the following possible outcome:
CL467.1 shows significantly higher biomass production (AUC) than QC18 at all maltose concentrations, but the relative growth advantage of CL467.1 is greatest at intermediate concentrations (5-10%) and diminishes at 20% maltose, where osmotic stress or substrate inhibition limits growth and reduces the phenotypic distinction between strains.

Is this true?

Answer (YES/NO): NO